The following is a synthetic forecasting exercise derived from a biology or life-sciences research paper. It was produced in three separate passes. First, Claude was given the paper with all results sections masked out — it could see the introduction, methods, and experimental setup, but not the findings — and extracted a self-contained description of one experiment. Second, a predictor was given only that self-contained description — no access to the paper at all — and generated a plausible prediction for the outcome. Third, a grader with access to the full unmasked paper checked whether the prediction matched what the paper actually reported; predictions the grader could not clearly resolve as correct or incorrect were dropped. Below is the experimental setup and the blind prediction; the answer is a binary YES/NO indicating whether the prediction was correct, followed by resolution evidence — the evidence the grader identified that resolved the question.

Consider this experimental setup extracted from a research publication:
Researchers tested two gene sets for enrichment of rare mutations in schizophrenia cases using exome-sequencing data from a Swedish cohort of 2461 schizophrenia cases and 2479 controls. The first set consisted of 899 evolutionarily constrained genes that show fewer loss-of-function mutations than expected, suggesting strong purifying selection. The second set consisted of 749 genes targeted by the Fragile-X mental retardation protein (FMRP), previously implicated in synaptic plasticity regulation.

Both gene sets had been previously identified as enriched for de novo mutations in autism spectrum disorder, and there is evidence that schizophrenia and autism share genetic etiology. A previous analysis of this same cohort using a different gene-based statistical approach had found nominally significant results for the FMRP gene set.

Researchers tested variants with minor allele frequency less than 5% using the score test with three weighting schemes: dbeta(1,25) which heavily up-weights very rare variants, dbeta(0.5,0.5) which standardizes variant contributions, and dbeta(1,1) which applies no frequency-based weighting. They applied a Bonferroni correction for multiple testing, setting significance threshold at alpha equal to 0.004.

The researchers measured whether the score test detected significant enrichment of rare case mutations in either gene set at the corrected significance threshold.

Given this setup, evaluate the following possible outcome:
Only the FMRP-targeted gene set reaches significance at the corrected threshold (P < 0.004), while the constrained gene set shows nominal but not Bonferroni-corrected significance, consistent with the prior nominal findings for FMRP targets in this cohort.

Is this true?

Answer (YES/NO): NO